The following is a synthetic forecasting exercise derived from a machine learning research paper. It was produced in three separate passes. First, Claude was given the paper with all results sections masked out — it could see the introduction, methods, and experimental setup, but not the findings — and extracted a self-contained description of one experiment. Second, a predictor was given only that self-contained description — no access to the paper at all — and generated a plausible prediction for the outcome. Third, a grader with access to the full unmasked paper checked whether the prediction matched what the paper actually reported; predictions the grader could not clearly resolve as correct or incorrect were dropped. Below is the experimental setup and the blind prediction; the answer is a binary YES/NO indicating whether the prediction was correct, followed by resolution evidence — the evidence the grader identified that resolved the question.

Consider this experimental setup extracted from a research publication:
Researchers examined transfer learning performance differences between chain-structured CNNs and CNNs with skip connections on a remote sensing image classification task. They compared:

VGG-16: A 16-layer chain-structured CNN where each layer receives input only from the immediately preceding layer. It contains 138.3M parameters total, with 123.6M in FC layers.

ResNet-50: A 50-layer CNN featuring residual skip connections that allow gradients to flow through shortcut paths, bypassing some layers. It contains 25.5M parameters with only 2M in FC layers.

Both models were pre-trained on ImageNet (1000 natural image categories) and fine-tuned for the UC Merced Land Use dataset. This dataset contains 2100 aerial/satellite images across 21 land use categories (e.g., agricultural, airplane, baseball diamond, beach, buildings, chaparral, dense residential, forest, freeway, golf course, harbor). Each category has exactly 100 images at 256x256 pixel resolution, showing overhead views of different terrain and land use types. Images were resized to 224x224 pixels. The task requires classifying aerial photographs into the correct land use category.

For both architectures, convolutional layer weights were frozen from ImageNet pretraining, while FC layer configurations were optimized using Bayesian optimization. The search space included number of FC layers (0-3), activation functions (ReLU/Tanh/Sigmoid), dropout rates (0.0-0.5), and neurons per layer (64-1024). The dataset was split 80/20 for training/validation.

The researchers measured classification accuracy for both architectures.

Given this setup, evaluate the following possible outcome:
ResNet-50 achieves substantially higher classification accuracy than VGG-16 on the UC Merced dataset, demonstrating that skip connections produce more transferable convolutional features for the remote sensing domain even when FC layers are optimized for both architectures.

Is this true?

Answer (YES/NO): NO